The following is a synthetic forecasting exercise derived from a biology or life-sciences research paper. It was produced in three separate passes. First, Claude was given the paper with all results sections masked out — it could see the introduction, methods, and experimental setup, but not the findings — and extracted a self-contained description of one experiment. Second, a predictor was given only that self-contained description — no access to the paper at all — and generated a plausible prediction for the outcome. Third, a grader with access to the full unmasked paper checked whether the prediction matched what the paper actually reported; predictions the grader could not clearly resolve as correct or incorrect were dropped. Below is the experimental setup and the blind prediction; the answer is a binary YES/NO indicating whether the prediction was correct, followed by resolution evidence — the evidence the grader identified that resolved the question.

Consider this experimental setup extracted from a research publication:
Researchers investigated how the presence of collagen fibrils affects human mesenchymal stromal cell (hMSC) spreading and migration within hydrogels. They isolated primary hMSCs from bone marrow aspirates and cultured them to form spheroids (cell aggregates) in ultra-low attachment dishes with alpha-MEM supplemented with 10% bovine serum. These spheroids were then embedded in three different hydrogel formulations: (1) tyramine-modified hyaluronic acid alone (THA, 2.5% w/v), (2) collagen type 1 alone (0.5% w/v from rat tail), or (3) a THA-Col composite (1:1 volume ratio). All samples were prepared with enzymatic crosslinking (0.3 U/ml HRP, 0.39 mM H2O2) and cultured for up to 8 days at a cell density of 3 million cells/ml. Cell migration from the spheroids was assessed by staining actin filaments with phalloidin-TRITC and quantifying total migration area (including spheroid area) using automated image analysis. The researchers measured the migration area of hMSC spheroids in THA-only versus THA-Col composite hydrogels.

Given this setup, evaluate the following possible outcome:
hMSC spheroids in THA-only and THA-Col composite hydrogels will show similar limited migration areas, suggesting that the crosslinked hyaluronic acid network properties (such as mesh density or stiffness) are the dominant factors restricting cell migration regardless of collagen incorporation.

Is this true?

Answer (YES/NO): NO